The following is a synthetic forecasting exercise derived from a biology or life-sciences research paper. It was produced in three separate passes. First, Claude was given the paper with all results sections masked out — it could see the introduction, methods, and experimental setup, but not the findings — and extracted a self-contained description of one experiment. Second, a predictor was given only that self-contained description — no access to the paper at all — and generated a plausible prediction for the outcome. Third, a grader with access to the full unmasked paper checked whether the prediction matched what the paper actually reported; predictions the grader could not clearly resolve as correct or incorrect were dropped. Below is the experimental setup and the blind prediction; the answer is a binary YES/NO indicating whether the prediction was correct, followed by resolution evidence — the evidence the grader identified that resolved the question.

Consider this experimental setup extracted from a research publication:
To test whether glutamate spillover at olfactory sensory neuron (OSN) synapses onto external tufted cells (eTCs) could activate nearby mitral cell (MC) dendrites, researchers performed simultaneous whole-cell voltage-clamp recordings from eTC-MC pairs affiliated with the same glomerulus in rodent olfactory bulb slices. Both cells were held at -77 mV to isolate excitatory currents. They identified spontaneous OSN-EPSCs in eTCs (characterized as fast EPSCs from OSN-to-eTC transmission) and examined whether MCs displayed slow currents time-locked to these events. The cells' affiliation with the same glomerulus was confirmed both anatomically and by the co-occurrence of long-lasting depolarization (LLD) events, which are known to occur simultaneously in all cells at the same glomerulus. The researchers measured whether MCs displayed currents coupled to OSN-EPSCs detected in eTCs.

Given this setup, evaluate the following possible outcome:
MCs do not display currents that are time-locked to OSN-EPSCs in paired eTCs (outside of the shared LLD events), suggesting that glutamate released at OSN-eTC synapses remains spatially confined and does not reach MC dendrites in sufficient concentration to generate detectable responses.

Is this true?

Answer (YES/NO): YES